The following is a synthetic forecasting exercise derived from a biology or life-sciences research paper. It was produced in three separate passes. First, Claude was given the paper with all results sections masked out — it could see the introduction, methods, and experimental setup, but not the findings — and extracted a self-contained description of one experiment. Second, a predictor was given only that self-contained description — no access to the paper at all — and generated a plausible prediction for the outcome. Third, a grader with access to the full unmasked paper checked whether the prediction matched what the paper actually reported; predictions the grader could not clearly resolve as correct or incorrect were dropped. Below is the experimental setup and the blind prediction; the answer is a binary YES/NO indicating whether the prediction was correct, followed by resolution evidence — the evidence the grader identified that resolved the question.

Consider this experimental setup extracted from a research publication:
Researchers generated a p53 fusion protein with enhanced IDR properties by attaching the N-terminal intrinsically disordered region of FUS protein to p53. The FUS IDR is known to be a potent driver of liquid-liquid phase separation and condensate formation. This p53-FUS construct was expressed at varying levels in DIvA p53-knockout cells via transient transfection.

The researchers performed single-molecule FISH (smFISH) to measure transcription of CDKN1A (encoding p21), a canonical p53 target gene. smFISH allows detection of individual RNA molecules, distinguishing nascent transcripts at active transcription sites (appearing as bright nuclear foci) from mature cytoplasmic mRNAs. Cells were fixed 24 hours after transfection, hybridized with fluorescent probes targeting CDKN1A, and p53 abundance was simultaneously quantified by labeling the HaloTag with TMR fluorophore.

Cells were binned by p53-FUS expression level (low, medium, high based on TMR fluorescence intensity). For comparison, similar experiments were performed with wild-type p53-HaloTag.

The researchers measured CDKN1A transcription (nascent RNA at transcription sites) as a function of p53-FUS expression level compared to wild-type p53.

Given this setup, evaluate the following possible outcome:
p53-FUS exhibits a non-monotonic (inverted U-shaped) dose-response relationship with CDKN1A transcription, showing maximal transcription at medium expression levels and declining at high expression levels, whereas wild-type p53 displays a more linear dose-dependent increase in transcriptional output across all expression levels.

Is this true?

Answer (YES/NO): YES